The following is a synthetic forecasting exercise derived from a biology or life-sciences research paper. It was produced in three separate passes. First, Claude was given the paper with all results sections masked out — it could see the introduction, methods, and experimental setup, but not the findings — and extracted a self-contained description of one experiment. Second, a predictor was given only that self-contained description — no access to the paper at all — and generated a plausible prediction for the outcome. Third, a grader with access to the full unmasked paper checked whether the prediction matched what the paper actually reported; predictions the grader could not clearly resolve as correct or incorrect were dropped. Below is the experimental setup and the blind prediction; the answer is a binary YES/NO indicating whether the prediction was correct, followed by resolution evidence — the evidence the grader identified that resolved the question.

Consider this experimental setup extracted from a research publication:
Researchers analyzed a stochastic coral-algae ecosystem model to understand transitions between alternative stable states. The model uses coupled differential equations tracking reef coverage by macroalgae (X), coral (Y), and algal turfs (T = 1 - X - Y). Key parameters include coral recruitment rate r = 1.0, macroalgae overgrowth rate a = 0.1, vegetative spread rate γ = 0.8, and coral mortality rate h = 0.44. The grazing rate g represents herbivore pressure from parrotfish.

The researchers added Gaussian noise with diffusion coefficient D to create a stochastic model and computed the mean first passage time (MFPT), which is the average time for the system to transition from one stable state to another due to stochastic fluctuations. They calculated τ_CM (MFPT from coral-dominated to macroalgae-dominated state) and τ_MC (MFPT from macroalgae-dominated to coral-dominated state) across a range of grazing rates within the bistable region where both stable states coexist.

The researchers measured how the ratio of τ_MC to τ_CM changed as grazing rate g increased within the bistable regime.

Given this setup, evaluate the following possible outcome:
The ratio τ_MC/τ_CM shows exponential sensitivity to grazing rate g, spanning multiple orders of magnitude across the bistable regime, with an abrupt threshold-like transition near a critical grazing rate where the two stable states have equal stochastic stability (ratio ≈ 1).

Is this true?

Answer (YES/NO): NO